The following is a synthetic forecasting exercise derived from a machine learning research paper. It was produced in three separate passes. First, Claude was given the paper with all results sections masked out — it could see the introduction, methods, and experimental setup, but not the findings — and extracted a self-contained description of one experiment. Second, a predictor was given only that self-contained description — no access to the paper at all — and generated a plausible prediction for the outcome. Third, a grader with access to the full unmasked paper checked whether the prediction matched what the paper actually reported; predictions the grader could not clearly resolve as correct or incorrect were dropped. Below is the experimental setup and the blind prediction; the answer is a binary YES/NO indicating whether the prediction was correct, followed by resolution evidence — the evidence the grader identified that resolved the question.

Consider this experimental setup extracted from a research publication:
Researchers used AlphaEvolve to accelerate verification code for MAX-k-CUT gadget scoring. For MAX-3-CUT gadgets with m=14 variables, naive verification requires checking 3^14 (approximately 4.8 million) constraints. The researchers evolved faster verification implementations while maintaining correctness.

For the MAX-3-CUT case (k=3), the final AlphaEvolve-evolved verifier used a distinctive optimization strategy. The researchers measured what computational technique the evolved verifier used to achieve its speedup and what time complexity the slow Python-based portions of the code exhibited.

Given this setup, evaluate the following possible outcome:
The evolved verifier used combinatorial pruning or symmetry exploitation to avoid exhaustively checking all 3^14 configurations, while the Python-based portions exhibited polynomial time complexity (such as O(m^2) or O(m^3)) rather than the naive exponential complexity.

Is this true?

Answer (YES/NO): NO